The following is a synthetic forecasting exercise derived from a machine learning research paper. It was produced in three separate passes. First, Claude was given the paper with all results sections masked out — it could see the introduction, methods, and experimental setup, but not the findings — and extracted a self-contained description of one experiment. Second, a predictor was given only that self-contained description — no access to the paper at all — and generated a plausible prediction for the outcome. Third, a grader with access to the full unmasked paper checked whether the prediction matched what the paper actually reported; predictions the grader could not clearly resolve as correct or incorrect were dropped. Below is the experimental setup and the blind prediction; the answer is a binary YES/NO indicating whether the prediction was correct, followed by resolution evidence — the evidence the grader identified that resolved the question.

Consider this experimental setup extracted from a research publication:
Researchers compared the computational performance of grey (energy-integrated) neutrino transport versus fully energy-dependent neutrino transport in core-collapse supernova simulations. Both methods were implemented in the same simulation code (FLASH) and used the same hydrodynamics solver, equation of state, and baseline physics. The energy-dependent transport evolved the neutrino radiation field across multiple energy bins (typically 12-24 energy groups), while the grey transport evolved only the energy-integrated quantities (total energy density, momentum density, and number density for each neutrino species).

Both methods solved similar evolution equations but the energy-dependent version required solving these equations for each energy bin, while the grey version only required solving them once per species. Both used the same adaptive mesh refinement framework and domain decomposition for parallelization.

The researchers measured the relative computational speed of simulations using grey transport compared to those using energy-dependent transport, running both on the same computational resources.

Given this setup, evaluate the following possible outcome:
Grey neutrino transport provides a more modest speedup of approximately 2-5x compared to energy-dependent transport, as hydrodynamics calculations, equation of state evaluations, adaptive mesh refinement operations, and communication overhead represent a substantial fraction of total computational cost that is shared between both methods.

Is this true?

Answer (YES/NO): YES